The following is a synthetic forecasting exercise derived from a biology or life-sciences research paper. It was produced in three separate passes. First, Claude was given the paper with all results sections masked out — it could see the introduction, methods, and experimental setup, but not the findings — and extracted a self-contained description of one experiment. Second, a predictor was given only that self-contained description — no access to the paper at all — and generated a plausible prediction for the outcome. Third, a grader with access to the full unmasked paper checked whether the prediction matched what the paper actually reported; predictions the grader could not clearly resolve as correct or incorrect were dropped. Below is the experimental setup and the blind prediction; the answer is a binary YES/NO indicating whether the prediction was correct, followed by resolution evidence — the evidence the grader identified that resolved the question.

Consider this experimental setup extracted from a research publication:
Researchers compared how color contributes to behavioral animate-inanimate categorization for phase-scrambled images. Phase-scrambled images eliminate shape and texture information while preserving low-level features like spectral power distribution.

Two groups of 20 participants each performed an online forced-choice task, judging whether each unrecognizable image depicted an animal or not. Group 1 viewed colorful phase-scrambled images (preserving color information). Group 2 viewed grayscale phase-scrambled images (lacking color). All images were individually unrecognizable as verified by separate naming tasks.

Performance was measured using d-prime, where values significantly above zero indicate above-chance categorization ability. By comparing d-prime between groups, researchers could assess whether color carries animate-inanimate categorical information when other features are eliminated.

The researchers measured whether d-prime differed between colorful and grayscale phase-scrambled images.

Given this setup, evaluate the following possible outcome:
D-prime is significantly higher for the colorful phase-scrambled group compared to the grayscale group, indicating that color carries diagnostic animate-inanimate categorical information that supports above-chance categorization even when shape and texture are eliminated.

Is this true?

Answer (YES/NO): YES